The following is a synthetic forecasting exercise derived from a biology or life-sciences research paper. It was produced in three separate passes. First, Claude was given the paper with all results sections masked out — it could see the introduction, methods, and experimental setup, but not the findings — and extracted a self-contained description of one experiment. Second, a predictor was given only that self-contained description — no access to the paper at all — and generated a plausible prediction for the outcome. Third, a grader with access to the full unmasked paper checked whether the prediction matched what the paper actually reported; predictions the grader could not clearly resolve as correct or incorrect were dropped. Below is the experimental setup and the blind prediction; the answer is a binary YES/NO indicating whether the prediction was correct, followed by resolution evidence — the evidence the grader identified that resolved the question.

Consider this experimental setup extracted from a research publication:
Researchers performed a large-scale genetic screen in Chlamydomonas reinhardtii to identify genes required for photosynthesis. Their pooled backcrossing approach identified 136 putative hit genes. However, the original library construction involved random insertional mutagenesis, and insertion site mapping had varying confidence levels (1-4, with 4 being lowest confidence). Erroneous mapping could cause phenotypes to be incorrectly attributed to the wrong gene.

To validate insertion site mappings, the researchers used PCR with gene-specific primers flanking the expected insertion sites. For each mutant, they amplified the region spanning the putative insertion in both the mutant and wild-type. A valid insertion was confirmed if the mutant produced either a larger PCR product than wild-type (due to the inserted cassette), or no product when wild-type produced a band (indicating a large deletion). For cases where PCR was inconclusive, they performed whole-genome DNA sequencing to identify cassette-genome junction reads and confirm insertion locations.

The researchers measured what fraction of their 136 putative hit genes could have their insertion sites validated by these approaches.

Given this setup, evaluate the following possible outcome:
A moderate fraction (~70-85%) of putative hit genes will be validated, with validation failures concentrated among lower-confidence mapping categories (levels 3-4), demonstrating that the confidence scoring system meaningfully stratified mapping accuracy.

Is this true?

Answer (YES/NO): NO